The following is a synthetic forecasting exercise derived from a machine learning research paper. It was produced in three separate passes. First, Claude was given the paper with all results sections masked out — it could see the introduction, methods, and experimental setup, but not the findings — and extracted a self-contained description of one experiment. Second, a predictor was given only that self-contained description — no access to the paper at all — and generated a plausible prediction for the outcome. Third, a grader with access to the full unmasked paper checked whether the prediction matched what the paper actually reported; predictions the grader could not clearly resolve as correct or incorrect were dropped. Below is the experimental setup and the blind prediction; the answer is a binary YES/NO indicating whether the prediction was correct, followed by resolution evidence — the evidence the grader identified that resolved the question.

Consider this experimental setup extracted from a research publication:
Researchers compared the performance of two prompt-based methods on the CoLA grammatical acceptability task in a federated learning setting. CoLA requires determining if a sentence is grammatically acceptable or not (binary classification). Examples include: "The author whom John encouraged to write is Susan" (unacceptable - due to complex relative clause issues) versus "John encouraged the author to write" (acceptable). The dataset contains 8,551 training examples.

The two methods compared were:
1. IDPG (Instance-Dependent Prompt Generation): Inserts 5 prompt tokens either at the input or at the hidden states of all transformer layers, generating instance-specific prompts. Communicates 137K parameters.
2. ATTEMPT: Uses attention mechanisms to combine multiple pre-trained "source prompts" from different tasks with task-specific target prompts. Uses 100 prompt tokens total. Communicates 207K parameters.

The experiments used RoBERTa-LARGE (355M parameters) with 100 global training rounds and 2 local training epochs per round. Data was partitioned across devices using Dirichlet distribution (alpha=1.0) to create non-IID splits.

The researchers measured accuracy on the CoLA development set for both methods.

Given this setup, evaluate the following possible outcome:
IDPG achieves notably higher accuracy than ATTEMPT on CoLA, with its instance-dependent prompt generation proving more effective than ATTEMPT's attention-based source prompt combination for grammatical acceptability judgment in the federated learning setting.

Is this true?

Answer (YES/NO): NO